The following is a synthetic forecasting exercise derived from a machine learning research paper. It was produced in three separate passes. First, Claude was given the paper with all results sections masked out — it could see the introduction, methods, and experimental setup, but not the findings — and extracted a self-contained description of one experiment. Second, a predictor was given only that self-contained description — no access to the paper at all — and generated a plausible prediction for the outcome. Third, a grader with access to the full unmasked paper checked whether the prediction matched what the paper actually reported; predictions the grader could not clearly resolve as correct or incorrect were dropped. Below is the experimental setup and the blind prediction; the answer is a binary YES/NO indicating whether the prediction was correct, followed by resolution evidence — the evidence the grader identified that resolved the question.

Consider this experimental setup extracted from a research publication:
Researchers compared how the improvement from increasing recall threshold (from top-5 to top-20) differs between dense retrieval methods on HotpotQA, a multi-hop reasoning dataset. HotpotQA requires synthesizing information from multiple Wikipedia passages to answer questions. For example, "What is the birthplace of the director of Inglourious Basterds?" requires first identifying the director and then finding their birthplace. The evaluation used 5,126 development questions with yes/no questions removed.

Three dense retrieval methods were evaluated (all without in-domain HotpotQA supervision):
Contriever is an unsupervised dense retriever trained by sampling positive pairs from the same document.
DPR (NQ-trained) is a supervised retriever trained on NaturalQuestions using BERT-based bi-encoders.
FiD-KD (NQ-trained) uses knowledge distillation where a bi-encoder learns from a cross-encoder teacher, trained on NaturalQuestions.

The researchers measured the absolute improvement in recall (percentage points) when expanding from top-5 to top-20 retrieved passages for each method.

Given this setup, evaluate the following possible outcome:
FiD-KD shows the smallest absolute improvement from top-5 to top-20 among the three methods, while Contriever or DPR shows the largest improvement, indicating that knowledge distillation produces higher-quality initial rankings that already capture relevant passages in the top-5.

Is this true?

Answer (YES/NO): NO